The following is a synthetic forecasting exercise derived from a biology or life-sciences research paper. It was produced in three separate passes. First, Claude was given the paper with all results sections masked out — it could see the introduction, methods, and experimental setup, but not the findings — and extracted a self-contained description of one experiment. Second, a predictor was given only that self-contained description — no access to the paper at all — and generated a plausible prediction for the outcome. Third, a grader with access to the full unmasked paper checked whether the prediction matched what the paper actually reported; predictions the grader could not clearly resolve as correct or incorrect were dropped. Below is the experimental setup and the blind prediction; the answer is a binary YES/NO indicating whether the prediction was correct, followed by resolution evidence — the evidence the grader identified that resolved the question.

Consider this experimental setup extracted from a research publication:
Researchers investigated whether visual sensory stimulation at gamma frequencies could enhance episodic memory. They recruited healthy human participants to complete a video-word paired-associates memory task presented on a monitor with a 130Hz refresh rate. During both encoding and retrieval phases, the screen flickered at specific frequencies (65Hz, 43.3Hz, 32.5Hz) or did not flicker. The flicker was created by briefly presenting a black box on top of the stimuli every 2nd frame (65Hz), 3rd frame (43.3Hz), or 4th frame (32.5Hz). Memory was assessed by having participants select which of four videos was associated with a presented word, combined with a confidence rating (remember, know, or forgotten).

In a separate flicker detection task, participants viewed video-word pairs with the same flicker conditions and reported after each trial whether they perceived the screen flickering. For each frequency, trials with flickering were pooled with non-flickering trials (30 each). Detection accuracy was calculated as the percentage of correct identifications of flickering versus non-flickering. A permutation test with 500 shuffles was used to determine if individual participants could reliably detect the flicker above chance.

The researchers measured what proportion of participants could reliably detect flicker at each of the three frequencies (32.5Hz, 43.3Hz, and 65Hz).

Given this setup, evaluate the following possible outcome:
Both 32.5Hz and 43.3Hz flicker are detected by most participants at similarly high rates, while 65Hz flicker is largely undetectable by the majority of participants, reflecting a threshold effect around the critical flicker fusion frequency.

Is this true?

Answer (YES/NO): YES